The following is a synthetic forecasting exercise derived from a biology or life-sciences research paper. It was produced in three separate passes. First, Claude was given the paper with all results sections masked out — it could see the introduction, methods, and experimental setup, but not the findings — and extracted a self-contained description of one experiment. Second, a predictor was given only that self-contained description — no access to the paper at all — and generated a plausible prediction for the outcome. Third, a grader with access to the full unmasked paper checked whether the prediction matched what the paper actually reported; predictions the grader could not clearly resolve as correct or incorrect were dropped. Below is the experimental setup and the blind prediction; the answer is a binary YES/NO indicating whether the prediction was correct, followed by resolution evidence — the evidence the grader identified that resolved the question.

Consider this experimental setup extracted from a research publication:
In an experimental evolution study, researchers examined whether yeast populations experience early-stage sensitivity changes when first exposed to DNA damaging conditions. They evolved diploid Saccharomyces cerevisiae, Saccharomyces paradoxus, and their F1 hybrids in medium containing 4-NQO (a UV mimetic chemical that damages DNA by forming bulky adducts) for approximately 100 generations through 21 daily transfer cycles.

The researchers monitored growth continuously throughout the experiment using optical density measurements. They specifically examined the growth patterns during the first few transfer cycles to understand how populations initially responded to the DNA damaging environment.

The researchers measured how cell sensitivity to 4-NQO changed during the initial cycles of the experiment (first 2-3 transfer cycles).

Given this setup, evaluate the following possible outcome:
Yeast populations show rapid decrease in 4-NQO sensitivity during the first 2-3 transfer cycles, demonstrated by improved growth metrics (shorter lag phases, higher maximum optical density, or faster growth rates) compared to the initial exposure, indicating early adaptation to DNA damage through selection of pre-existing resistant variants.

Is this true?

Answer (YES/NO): NO